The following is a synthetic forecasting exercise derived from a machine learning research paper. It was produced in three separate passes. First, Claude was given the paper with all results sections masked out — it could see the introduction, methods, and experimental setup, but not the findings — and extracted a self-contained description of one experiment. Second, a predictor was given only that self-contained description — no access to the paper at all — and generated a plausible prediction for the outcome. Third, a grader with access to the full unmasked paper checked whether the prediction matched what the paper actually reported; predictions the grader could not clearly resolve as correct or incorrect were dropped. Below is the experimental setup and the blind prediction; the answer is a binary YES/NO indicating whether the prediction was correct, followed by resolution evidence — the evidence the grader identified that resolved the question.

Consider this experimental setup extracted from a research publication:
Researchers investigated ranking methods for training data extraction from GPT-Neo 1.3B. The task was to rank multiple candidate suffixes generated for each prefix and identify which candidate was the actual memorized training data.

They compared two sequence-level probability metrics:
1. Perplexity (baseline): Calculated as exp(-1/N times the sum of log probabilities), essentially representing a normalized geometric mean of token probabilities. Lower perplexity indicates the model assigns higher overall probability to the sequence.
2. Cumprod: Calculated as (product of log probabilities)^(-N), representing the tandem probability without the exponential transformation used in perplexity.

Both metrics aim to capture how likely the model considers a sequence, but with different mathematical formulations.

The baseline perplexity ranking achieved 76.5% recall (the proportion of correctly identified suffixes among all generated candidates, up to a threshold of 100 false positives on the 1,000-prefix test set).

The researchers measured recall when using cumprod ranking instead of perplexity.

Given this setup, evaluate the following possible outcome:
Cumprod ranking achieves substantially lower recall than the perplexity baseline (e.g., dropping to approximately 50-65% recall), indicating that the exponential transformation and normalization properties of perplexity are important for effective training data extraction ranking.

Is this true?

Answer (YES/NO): YES